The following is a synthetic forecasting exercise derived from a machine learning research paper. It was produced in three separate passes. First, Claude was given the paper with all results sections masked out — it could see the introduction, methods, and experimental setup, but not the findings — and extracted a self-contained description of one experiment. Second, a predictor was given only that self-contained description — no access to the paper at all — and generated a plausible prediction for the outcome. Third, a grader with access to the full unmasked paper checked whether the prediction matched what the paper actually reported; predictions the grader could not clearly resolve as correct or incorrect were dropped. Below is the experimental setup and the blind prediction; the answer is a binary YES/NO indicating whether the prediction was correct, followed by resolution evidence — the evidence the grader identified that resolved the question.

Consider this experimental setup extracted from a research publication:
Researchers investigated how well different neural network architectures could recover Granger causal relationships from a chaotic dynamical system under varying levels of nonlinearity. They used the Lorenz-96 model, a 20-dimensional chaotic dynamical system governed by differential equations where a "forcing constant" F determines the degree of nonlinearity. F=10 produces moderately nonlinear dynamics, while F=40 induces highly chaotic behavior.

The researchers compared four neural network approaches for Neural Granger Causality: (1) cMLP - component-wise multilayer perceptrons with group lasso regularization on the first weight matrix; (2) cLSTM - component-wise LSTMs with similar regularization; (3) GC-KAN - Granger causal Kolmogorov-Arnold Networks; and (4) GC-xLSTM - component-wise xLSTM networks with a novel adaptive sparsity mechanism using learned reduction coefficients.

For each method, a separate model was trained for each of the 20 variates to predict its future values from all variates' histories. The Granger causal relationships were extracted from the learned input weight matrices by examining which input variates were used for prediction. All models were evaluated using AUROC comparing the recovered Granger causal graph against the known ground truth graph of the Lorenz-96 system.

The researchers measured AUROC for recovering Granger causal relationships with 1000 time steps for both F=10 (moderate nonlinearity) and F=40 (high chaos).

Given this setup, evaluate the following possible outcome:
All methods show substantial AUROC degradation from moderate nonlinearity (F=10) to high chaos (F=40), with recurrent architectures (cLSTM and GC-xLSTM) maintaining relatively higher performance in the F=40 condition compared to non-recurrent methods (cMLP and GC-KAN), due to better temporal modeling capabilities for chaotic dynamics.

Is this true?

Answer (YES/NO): NO